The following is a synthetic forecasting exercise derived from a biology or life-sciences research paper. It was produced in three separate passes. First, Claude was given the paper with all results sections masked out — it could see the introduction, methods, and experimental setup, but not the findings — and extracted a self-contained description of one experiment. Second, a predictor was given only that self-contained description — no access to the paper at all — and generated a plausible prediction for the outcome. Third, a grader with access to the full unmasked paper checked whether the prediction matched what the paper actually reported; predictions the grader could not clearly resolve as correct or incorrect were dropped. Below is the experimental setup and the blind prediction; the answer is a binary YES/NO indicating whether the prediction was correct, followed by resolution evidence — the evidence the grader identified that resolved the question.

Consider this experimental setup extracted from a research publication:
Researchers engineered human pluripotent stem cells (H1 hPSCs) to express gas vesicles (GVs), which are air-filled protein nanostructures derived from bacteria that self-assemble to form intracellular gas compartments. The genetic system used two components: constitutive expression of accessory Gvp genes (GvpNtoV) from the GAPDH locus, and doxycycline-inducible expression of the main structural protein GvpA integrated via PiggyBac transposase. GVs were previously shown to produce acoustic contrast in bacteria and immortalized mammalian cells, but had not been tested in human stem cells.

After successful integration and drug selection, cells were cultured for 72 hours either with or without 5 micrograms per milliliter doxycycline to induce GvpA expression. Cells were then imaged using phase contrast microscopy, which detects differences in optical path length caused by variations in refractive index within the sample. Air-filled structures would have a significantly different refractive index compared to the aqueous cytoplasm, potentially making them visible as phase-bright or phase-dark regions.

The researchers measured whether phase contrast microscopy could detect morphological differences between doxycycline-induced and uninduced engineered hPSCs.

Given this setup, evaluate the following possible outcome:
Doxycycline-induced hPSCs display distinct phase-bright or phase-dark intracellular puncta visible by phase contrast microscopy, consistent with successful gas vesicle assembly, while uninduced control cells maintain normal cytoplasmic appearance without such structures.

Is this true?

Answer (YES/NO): YES